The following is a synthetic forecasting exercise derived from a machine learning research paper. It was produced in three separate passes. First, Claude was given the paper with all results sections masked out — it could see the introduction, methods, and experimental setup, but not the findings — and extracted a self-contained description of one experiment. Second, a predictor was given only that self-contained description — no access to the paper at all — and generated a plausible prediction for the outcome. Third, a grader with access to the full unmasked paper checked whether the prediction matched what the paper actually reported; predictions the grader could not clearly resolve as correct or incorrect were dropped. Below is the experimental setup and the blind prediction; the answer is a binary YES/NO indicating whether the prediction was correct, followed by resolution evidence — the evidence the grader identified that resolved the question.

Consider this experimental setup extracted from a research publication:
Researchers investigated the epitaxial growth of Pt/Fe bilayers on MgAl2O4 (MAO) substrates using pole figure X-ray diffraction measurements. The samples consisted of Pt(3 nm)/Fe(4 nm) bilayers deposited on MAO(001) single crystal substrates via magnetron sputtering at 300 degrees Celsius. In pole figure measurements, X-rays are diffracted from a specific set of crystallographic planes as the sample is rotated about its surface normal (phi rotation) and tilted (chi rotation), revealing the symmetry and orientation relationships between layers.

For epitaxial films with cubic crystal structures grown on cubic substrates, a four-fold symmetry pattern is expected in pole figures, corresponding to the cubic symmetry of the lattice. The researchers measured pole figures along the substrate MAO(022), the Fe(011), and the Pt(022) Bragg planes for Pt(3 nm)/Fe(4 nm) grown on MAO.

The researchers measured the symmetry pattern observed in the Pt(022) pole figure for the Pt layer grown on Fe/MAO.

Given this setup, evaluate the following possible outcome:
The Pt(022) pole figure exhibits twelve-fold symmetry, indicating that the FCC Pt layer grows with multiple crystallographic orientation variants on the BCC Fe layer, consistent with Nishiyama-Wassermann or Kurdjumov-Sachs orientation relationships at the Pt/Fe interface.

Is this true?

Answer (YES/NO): NO